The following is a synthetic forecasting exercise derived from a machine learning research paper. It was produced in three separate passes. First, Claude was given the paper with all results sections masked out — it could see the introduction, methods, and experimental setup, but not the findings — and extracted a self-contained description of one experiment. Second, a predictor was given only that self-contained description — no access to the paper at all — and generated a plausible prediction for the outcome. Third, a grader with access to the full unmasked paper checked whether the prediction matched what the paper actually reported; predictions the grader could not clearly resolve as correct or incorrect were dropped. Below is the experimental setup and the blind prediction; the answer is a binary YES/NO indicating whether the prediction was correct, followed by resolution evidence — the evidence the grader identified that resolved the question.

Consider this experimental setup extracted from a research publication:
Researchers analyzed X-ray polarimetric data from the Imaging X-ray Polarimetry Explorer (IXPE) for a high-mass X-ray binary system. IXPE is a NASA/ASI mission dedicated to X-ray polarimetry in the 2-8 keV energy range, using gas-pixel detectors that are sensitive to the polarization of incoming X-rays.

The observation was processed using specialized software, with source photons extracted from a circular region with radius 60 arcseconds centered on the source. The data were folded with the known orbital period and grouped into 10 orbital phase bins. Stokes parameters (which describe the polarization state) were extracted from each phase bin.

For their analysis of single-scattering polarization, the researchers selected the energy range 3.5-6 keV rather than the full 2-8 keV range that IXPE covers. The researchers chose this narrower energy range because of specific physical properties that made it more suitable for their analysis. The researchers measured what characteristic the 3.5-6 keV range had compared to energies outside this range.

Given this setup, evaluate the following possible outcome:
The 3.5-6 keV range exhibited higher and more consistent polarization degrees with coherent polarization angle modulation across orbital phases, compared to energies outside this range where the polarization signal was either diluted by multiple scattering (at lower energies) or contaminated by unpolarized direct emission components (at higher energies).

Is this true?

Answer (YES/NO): NO